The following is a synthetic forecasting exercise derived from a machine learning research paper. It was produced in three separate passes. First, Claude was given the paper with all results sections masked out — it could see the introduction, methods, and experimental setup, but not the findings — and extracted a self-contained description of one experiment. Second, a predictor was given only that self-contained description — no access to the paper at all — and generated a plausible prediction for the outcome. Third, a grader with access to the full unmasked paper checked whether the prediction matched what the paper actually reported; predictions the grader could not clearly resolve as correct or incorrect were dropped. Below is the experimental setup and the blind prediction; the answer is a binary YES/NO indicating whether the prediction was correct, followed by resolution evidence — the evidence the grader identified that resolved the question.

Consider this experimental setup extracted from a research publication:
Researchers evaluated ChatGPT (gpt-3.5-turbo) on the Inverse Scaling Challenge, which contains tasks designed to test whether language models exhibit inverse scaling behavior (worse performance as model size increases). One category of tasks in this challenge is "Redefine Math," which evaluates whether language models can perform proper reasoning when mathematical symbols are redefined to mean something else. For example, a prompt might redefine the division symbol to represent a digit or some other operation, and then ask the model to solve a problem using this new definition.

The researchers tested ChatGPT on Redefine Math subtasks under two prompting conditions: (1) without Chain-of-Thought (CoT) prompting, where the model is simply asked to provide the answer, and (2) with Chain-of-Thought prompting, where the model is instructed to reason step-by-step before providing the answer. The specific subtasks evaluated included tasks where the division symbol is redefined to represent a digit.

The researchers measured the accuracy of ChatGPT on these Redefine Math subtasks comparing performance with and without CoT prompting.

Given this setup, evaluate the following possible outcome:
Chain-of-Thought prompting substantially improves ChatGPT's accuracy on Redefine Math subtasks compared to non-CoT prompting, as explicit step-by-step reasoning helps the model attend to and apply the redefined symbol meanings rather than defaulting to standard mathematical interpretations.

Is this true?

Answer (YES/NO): YES